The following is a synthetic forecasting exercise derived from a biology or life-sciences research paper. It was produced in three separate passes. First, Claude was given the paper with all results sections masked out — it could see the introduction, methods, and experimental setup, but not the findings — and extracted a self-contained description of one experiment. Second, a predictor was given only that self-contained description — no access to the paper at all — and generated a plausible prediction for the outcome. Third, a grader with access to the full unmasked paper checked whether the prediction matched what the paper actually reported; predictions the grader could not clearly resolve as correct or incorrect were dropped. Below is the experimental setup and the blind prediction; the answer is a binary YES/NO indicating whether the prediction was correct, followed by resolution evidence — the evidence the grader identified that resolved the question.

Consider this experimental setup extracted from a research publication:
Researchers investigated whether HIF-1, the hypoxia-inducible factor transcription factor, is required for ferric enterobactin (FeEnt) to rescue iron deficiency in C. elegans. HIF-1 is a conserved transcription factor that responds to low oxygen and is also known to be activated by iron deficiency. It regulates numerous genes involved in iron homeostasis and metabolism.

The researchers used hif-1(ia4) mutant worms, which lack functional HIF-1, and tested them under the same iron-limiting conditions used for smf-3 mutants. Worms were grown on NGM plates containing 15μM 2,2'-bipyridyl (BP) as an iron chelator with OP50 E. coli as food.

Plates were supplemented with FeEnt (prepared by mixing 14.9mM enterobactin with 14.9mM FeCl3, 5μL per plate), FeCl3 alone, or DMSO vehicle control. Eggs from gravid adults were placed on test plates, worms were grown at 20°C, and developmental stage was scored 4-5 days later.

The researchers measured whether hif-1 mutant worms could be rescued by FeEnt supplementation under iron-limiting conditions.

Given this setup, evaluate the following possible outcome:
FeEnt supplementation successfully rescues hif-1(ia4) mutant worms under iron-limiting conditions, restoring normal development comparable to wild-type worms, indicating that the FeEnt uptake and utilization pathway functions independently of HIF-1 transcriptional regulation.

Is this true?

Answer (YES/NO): YES